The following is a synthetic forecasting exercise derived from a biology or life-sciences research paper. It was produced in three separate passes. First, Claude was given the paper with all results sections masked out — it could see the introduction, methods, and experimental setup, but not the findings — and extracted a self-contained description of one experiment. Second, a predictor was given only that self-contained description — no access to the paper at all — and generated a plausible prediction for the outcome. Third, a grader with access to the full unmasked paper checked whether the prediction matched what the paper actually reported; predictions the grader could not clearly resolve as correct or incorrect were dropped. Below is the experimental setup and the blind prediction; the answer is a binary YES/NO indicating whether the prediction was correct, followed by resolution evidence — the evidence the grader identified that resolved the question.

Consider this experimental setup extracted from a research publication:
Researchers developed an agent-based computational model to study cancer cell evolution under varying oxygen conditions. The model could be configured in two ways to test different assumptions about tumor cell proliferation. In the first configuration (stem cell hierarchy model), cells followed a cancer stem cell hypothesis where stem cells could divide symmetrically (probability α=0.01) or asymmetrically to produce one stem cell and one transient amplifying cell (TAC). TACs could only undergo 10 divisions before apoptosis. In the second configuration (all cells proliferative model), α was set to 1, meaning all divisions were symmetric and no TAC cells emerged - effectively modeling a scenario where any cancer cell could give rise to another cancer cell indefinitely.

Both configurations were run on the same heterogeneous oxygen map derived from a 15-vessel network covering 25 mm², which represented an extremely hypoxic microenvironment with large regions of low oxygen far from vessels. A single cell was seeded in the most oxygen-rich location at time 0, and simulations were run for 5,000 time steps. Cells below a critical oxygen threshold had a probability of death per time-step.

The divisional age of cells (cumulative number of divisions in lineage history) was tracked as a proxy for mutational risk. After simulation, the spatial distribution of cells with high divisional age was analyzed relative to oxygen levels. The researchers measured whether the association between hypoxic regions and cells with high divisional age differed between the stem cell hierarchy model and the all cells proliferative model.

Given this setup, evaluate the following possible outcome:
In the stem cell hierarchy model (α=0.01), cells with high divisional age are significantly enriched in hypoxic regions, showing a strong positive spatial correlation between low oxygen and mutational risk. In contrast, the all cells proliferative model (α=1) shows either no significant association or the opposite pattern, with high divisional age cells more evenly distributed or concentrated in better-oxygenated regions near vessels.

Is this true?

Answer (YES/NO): NO